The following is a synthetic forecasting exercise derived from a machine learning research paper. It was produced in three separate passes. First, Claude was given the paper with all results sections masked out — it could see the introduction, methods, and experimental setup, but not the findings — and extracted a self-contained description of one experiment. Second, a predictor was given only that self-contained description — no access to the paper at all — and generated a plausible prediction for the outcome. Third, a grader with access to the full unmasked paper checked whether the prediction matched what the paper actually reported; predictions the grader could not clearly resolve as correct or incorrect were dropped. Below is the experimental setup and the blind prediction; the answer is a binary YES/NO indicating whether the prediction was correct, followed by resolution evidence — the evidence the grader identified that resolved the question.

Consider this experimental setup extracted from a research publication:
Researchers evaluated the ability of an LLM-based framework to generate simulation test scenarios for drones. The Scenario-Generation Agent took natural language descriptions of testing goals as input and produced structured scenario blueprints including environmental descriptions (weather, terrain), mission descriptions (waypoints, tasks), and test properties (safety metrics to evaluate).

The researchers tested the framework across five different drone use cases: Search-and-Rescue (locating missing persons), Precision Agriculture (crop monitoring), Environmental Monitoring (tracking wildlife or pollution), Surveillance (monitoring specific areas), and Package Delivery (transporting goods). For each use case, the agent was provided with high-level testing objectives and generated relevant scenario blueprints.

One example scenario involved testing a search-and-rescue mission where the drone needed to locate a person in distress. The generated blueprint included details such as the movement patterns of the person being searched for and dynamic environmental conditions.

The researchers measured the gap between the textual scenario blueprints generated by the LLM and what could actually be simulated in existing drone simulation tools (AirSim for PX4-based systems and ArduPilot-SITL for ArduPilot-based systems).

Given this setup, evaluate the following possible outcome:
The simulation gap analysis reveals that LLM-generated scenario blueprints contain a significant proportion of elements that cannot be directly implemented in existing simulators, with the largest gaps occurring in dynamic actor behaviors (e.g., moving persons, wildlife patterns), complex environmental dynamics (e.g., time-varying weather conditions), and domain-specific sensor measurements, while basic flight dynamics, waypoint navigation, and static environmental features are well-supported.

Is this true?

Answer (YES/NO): NO